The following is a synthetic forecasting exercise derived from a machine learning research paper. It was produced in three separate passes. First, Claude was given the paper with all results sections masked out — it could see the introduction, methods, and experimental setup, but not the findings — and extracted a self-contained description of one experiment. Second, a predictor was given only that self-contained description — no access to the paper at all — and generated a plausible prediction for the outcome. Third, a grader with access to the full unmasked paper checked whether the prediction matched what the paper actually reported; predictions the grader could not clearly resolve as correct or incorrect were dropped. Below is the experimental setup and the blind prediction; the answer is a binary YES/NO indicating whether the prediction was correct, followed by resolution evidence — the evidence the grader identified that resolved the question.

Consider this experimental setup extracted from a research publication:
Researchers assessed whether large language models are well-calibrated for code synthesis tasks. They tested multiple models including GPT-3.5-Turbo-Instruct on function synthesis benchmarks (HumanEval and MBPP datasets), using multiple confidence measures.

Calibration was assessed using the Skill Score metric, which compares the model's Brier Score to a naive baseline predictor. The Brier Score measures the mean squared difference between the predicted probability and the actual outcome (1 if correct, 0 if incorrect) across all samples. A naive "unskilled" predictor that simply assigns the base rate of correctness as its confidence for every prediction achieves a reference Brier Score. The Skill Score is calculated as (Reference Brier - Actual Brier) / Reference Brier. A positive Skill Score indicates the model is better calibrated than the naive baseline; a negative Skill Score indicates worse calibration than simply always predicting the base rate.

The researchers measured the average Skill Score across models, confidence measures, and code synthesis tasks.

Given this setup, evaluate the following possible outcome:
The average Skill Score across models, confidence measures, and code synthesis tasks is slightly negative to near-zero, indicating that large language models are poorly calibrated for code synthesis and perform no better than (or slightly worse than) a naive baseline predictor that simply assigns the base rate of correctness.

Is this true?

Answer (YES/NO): NO